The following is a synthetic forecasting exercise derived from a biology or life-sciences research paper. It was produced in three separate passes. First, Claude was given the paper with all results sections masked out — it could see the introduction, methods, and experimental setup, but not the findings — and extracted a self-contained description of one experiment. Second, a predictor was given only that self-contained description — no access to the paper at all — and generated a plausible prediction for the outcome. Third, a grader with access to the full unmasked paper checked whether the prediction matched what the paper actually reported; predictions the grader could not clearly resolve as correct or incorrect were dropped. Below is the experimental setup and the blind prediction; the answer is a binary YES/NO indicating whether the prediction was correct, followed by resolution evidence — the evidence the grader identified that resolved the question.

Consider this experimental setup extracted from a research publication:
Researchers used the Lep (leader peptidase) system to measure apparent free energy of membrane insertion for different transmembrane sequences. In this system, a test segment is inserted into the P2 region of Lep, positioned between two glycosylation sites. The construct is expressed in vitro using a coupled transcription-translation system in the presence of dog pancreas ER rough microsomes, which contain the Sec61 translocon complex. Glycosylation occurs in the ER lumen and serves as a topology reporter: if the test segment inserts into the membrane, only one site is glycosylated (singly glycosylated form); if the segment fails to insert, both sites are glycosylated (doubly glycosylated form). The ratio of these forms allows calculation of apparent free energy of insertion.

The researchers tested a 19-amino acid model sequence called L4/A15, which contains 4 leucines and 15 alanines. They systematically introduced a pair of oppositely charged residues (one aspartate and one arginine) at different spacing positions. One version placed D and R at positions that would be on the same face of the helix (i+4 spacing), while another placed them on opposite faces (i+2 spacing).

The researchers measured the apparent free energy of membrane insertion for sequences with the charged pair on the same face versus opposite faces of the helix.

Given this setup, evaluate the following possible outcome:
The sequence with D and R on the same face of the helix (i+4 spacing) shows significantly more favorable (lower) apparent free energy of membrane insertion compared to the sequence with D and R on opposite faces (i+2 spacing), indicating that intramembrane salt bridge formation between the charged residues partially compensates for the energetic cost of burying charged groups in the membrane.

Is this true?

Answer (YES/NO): NO